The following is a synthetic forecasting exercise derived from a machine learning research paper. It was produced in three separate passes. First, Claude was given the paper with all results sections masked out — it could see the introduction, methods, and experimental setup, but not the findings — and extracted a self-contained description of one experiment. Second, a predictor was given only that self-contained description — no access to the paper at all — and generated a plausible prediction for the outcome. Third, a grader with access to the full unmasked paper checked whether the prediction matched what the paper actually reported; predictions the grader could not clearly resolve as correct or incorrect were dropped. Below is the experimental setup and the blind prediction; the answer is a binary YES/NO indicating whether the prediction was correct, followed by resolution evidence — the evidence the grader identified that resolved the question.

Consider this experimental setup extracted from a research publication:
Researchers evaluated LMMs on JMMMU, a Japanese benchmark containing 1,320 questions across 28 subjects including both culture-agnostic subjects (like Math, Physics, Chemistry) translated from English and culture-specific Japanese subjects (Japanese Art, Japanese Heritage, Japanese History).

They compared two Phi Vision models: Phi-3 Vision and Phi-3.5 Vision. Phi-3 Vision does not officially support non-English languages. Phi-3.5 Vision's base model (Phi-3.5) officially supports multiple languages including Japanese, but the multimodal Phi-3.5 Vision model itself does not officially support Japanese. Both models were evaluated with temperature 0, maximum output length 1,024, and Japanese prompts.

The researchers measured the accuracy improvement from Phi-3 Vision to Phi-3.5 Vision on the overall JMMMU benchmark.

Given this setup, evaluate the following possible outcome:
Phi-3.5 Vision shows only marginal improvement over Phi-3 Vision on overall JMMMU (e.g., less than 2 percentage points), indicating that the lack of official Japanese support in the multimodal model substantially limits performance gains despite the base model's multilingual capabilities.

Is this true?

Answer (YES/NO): NO